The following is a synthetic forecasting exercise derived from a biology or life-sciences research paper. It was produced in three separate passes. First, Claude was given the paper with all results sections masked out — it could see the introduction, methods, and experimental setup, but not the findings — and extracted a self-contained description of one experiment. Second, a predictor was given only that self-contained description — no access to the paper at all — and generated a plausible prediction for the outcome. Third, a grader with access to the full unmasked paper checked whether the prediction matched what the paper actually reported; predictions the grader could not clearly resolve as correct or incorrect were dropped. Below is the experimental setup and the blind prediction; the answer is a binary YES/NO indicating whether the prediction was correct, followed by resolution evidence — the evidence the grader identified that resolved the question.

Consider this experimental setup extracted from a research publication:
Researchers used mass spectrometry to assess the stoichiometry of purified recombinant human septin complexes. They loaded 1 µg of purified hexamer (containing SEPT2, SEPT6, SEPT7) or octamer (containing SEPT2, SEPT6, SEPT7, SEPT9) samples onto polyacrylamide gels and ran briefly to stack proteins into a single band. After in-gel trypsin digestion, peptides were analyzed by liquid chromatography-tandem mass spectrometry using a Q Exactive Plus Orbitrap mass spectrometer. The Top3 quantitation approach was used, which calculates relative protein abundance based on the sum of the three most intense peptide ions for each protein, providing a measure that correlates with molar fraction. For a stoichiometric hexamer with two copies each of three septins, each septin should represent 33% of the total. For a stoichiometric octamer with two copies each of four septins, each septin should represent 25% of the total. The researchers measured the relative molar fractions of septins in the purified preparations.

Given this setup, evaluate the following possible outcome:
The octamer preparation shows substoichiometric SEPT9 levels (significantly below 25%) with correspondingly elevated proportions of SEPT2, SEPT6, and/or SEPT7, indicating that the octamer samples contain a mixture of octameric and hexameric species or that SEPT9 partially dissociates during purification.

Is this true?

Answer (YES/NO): NO